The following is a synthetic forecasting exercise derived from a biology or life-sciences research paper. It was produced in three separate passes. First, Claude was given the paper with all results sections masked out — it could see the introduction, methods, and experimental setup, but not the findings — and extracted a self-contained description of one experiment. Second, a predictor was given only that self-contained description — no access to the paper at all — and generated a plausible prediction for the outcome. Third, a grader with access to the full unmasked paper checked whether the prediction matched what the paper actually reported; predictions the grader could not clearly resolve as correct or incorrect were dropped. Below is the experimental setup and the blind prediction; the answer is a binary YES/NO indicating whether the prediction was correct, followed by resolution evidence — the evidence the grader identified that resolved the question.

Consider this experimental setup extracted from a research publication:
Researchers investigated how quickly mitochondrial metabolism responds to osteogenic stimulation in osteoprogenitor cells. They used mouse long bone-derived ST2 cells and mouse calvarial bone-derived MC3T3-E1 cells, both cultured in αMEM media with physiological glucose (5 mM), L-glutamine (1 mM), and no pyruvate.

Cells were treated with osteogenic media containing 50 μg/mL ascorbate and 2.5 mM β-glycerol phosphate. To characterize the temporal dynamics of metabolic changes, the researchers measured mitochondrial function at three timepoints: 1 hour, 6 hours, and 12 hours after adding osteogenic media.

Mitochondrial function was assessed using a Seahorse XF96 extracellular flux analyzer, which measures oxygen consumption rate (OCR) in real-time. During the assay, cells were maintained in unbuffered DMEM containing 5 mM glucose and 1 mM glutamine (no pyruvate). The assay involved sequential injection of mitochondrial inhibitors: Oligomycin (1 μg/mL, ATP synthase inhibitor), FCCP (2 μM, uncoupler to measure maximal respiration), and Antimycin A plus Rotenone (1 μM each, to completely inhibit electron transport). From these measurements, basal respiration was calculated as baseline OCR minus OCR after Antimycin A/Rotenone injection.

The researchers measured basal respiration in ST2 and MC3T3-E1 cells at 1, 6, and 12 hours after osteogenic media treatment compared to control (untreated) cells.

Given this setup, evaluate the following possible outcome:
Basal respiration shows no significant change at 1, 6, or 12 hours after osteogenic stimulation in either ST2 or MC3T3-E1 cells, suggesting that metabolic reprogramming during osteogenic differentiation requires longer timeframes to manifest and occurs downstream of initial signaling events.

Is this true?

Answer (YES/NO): NO